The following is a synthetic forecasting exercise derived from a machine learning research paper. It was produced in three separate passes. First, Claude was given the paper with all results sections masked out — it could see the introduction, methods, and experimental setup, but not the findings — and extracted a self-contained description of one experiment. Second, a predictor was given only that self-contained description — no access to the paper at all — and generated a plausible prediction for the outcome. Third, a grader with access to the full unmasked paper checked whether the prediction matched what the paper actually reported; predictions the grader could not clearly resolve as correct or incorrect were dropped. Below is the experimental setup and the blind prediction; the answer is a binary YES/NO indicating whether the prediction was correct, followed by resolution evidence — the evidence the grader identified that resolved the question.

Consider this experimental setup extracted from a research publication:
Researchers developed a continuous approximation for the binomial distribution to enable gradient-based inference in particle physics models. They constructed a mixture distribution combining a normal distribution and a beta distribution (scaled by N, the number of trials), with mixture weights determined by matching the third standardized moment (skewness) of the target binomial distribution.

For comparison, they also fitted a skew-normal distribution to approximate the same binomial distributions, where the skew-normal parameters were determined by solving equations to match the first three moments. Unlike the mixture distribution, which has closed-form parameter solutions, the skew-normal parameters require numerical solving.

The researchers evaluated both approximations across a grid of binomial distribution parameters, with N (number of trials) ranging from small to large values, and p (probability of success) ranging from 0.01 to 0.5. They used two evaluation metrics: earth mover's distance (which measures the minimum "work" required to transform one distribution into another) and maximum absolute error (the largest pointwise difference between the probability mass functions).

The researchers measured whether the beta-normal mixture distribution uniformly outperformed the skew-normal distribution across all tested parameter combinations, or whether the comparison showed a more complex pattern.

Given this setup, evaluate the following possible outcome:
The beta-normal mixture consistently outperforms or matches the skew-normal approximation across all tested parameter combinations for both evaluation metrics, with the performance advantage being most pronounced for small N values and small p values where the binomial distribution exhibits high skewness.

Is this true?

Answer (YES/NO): NO